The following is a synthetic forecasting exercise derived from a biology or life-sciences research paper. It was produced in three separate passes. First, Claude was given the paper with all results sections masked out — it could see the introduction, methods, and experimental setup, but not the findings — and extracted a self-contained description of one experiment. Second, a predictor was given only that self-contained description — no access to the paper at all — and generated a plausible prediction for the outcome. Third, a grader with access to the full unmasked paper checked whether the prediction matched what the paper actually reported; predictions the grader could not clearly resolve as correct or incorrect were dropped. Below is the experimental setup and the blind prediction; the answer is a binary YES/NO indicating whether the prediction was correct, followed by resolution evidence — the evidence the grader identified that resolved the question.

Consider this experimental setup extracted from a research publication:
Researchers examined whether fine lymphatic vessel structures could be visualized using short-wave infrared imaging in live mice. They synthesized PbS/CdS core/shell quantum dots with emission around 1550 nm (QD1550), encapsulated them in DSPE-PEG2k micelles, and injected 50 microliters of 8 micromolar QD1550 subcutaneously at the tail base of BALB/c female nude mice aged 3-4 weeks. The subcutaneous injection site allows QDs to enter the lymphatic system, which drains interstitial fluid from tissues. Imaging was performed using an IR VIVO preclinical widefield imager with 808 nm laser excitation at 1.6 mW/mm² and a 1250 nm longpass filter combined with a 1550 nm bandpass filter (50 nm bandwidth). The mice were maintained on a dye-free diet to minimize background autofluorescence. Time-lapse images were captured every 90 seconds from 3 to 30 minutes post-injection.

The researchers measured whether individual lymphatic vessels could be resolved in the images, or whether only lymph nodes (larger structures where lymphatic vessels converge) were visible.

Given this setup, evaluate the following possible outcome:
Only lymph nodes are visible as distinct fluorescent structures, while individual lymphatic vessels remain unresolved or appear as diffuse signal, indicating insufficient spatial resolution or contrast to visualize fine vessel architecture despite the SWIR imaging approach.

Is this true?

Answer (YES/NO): NO